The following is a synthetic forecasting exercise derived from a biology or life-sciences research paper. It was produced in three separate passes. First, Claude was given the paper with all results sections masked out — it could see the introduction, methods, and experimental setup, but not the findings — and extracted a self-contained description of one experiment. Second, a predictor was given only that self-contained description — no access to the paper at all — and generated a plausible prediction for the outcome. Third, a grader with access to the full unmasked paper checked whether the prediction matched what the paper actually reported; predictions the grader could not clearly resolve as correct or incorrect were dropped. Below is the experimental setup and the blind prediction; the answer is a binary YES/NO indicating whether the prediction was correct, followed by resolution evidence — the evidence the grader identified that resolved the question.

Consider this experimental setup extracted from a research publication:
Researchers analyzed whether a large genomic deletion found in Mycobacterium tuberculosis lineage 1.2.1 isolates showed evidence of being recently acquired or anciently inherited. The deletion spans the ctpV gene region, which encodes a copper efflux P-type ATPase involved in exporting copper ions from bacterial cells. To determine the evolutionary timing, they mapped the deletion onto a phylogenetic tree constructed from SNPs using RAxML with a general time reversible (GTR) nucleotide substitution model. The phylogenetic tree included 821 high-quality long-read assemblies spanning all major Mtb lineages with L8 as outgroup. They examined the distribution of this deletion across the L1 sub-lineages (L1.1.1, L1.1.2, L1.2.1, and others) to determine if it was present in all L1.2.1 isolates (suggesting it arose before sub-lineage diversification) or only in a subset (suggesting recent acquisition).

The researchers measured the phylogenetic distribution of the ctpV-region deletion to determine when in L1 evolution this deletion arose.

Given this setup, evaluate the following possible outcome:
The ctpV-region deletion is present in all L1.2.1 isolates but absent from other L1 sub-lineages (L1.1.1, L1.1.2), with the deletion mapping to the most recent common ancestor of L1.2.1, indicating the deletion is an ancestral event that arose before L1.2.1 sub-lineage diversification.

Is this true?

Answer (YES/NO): NO